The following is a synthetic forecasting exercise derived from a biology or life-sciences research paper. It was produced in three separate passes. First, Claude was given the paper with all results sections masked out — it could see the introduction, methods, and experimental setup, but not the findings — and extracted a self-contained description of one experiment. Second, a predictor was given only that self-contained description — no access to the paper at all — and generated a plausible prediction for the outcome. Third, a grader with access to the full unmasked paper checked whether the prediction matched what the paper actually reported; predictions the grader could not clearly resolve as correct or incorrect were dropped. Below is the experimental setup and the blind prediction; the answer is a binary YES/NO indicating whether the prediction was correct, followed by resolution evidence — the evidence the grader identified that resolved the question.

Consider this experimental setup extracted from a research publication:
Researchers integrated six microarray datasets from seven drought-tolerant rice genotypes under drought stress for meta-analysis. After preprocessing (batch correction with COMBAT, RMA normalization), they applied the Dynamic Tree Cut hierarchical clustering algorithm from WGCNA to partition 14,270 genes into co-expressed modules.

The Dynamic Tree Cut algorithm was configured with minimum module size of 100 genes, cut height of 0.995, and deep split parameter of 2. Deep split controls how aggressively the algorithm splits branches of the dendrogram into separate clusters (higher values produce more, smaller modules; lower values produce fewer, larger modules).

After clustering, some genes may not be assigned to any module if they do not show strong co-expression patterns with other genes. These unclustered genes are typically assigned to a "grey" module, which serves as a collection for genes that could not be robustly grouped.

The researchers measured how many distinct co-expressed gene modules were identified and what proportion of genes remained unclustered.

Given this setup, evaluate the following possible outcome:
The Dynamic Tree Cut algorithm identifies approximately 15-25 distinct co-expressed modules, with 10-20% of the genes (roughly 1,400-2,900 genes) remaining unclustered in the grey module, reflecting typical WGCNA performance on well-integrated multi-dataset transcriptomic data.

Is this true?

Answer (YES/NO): NO